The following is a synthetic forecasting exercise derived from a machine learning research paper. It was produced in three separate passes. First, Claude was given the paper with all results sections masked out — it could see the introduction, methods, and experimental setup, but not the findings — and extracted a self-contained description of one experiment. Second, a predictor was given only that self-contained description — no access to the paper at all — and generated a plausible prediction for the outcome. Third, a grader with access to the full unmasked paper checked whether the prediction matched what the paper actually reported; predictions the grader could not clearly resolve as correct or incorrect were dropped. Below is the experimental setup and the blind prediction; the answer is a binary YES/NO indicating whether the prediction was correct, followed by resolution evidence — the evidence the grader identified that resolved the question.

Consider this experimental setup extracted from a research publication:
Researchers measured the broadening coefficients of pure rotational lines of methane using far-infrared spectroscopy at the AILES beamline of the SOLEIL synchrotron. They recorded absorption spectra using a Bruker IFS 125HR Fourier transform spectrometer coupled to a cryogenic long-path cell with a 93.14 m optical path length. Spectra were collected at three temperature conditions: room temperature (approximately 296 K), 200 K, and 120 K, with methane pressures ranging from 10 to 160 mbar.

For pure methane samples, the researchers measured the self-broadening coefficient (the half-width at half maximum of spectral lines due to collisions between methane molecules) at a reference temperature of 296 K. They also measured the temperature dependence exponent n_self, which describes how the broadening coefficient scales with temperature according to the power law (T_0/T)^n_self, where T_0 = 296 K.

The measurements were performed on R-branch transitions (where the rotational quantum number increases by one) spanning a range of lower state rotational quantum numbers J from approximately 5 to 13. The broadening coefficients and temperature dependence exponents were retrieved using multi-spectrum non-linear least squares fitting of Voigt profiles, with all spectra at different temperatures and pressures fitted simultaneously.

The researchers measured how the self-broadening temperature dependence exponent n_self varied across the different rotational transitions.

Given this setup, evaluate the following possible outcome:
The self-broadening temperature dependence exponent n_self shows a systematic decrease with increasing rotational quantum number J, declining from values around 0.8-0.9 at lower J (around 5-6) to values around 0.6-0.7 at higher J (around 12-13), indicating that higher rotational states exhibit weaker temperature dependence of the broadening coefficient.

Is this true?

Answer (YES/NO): NO